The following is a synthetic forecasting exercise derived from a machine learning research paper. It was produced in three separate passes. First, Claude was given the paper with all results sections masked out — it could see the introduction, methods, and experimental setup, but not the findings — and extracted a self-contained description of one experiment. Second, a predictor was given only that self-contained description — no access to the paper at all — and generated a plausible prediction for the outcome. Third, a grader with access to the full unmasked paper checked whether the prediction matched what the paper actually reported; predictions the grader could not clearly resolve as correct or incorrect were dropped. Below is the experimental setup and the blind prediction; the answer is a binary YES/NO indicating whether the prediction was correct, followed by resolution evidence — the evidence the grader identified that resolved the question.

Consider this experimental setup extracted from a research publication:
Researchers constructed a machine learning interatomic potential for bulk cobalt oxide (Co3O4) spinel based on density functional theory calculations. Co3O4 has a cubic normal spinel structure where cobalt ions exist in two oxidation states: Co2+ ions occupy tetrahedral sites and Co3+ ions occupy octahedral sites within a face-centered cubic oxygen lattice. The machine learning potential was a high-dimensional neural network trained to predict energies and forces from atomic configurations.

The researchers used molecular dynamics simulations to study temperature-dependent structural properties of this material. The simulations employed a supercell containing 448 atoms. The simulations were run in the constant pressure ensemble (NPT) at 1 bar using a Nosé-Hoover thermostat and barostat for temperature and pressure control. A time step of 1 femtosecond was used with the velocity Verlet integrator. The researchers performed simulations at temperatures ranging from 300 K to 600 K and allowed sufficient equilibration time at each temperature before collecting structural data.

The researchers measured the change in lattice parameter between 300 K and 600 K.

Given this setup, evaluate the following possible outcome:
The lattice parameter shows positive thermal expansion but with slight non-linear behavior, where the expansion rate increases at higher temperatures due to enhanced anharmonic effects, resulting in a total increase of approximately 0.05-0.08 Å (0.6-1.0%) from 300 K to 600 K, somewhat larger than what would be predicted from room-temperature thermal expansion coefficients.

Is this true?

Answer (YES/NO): NO